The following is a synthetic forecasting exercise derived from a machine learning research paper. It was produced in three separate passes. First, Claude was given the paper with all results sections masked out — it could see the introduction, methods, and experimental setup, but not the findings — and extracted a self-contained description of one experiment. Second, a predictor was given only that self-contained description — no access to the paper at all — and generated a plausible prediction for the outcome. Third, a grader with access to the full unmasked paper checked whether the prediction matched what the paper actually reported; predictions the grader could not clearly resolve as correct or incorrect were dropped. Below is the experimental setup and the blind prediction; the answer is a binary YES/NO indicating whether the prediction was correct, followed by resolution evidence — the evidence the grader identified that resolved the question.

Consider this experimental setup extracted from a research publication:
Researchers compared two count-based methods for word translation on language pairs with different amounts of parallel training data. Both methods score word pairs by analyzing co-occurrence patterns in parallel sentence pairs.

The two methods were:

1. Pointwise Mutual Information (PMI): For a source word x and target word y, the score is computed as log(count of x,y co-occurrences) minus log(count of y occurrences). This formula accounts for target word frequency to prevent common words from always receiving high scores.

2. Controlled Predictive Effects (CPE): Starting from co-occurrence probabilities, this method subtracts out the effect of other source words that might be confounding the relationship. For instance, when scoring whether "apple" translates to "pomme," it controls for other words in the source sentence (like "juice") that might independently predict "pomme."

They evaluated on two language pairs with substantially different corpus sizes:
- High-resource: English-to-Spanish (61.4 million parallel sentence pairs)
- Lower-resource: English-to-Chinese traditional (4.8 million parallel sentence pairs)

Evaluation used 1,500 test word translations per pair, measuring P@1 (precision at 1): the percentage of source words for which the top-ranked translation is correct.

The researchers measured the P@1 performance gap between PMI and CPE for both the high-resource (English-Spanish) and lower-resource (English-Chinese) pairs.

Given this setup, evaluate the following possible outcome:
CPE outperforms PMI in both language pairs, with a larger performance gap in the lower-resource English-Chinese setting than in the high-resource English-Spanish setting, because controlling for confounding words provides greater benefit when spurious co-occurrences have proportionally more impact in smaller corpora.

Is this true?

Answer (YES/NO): YES